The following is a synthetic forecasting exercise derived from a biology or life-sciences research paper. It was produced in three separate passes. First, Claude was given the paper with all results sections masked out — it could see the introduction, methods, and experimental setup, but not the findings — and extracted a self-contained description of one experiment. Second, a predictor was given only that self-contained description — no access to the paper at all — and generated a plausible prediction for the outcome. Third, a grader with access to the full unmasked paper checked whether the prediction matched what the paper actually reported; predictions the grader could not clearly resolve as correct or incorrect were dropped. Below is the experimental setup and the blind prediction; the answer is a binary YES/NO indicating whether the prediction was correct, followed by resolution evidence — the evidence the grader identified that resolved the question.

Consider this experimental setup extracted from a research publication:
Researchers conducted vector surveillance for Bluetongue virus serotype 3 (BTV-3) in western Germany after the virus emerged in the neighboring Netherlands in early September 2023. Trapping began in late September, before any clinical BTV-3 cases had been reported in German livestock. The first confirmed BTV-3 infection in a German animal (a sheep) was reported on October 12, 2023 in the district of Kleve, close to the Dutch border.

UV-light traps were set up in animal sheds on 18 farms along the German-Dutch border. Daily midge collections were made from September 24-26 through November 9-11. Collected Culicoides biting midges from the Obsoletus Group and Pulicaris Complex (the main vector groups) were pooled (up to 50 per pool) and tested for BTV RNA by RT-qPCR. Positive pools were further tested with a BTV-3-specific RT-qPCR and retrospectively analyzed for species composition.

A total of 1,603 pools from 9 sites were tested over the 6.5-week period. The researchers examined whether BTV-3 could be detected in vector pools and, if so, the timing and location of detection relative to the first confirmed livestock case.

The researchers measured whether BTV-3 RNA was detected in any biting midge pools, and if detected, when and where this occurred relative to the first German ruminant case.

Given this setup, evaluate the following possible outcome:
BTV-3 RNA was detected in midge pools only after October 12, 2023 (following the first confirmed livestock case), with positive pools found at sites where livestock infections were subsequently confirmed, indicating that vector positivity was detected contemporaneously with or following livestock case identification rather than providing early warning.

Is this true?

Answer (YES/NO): NO